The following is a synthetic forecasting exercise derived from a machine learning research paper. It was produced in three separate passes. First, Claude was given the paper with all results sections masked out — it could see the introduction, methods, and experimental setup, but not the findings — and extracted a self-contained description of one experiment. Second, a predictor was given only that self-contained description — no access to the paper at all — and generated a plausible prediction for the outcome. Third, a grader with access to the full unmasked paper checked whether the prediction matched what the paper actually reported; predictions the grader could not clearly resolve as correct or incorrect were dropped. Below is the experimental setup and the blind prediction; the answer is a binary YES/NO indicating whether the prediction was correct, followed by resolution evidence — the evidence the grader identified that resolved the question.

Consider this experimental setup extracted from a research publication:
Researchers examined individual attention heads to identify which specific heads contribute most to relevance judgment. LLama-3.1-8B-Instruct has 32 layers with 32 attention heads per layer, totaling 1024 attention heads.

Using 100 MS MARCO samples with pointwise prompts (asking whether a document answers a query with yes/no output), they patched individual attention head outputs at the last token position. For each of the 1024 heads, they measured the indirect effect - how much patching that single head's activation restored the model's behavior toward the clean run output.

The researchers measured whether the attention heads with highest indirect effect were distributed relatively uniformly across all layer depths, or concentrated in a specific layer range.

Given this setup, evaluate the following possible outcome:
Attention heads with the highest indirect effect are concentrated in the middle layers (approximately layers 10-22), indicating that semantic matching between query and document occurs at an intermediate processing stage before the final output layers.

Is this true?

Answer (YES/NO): NO